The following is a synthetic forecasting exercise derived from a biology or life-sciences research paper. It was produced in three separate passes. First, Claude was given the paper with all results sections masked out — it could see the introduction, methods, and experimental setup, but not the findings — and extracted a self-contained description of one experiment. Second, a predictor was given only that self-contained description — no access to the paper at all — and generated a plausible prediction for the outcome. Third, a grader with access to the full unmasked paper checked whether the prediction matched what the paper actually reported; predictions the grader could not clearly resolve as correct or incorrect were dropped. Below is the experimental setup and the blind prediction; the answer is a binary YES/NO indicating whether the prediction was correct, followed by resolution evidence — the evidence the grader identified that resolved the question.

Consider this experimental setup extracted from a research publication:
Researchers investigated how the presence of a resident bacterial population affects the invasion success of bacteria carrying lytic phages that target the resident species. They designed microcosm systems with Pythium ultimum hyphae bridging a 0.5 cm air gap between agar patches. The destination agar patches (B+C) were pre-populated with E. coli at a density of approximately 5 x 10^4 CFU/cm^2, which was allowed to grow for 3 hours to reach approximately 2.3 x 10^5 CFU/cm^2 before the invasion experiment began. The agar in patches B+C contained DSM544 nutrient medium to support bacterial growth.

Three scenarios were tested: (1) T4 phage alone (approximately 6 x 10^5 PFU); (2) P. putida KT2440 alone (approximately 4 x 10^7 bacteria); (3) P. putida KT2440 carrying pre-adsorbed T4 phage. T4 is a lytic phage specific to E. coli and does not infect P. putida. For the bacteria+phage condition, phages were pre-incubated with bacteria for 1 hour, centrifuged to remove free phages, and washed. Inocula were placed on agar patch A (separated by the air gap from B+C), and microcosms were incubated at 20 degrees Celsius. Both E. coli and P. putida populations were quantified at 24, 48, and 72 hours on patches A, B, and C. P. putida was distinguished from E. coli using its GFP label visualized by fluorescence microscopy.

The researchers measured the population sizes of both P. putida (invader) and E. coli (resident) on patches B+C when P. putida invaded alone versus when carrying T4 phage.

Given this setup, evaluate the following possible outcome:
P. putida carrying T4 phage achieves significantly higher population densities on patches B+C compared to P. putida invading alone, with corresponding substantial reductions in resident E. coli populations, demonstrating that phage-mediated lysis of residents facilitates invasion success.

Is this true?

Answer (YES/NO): NO